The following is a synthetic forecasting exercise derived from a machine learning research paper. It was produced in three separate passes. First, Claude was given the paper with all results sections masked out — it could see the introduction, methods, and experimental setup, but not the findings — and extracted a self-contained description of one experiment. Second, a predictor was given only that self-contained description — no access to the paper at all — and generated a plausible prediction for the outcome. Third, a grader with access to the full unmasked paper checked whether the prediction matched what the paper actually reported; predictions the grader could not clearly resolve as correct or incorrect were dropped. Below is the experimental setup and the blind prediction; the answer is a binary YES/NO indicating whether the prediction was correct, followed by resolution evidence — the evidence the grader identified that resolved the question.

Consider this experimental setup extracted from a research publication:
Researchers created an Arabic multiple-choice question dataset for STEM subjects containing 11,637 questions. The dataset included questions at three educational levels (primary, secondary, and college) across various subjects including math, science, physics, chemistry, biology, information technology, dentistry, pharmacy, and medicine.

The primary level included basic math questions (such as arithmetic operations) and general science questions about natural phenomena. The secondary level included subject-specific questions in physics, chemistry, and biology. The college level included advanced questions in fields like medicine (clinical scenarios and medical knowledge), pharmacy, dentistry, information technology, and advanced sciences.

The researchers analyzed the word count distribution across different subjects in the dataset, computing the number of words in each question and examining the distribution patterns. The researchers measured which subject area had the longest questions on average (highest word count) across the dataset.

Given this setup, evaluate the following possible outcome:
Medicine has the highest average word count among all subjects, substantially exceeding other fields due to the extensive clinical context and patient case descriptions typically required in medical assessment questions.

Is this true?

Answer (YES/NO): NO